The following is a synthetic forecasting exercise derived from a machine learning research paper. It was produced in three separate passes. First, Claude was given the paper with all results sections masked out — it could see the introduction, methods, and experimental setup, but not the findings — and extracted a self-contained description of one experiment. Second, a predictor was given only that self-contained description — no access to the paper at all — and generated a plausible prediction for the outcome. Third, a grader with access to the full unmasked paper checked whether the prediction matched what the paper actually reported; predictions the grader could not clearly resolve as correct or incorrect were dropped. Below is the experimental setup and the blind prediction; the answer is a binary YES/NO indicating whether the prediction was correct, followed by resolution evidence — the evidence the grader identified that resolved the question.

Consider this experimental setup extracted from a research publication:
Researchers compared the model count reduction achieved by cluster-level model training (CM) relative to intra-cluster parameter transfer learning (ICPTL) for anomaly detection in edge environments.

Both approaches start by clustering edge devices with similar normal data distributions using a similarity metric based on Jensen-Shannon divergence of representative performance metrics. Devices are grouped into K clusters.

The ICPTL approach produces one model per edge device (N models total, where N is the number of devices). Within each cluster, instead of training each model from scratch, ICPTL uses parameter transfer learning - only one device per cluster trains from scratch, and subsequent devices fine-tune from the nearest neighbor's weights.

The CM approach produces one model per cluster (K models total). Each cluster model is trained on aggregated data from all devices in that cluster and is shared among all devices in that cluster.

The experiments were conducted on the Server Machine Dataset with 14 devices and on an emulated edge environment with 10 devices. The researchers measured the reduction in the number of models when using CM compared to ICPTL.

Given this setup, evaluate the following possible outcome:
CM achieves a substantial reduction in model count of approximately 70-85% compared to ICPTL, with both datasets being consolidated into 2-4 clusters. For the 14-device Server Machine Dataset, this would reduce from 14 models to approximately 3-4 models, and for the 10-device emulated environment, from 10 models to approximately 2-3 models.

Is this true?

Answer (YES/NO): NO